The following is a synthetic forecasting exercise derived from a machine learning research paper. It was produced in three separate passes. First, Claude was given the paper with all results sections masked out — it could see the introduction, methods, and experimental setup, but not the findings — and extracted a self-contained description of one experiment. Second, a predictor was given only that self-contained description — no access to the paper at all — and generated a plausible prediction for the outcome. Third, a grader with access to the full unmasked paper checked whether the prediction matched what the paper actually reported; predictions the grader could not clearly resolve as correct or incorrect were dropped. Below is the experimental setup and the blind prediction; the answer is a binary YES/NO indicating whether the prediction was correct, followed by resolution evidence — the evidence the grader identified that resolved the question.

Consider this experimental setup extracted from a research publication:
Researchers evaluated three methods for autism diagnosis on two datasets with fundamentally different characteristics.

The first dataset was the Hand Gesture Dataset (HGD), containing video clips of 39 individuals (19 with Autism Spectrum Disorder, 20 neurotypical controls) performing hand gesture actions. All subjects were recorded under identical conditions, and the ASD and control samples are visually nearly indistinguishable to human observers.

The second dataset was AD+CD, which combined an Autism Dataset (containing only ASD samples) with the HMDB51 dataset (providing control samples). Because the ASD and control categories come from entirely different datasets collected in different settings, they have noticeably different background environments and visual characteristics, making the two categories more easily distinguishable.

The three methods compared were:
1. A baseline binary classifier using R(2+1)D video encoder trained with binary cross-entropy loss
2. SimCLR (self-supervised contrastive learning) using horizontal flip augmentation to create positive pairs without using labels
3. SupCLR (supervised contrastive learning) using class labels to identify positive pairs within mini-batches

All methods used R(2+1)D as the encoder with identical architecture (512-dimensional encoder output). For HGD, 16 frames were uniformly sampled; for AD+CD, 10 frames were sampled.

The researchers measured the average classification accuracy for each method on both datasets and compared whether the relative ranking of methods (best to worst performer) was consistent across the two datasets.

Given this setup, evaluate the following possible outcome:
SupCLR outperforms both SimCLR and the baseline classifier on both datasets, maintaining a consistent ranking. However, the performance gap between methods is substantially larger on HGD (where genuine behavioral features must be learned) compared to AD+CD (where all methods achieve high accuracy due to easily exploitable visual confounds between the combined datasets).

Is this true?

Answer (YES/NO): NO